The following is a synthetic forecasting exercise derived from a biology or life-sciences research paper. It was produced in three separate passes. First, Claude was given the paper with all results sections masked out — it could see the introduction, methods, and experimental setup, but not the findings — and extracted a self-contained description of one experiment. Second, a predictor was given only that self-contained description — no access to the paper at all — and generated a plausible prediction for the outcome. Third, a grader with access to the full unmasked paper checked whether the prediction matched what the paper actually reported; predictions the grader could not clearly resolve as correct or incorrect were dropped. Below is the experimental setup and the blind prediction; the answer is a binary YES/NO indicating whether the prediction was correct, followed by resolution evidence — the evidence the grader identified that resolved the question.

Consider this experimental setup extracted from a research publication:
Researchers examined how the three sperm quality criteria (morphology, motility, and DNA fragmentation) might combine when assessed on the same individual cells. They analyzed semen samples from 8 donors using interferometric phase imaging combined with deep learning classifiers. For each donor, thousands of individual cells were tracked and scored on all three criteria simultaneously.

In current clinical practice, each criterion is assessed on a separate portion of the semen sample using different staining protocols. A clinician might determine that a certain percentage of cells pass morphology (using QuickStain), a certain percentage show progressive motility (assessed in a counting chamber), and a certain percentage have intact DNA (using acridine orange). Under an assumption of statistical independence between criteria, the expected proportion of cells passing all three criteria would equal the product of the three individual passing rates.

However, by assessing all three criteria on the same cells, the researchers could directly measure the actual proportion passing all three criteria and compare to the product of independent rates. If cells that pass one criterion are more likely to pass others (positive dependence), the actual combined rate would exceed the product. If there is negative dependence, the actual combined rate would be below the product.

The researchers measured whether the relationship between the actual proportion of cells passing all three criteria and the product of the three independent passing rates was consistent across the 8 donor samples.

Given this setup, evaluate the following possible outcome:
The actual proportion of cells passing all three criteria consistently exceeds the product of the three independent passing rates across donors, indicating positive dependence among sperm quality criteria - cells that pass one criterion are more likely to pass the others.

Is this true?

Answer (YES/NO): NO